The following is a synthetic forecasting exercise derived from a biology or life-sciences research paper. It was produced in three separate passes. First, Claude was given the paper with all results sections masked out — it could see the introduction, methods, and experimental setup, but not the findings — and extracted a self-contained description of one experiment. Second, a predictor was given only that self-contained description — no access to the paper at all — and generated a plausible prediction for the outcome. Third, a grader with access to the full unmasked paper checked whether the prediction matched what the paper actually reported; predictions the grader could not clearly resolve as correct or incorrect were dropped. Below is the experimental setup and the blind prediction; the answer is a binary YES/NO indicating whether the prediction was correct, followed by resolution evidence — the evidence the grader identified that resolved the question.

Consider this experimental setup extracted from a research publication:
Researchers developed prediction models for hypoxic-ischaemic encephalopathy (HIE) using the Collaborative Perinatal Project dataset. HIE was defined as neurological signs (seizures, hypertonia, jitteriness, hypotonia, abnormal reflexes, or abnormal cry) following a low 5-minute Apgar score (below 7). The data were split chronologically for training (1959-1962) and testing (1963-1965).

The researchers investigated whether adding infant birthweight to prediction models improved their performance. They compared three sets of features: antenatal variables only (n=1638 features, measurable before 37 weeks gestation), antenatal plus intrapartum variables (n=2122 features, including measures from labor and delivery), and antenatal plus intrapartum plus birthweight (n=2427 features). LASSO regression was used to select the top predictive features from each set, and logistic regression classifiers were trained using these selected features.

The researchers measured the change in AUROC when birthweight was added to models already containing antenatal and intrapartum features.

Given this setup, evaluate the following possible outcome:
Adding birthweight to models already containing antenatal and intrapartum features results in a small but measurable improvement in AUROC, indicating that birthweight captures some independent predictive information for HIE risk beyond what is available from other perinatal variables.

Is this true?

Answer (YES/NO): NO